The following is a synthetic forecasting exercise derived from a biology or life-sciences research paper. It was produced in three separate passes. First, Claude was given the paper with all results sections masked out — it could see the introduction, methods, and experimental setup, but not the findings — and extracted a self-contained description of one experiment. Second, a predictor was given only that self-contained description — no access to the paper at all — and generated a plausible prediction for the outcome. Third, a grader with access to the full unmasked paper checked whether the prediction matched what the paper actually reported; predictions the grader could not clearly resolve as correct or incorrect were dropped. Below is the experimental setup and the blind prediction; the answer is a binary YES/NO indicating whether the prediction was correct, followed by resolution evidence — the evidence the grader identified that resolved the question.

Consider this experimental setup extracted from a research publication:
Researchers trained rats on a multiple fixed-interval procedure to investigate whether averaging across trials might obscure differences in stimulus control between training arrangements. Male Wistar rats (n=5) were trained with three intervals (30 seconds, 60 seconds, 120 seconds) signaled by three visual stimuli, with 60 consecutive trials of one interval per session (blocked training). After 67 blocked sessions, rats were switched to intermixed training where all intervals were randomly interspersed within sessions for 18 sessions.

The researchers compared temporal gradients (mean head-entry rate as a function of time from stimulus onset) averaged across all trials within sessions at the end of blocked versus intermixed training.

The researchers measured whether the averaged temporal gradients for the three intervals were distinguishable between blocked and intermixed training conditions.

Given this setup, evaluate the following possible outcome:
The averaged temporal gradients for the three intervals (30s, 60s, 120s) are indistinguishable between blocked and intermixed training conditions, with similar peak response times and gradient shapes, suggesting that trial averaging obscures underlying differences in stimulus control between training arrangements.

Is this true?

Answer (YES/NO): YES